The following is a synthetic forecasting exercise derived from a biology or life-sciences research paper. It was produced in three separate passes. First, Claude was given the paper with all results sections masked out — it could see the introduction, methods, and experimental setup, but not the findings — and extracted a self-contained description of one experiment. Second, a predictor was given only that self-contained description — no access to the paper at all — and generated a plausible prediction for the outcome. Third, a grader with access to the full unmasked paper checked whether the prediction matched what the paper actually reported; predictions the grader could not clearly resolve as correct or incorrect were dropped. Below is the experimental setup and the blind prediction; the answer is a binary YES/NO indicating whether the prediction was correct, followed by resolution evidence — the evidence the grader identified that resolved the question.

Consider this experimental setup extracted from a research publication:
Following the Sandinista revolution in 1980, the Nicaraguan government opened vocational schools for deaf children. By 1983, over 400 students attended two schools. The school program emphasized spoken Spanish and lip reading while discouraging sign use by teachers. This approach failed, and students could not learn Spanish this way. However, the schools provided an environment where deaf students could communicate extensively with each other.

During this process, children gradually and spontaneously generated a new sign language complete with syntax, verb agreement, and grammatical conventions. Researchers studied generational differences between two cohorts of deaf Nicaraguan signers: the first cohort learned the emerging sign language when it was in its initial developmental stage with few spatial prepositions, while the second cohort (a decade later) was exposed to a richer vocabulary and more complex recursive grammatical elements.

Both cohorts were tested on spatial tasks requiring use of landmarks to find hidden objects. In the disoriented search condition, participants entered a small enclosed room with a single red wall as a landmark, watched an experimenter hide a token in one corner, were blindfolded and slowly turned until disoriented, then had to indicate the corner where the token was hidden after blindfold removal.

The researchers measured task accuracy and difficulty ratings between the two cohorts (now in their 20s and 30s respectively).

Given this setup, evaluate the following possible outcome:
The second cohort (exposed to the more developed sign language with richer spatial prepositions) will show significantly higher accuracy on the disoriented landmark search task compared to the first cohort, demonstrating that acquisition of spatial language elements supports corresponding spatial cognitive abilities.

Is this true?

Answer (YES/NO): YES